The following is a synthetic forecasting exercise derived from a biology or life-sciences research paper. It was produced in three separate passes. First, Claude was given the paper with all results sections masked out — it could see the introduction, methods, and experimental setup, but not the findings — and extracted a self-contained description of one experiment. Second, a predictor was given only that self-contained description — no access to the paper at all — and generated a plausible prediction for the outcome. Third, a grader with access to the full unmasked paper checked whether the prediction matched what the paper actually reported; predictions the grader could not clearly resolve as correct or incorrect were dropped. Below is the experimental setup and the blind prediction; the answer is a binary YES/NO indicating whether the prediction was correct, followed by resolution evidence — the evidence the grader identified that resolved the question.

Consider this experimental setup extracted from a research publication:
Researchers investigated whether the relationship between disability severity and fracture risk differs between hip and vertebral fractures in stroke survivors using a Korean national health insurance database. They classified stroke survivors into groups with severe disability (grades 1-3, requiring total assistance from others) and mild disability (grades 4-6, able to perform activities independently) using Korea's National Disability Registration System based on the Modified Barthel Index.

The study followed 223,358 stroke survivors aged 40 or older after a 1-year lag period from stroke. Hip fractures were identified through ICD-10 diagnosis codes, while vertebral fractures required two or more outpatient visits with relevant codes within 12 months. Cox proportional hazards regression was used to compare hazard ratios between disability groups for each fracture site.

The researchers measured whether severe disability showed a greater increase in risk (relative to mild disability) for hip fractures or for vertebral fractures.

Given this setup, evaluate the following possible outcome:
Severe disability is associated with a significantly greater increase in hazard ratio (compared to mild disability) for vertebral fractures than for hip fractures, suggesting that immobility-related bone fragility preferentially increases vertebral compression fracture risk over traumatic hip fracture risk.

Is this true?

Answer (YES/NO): NO